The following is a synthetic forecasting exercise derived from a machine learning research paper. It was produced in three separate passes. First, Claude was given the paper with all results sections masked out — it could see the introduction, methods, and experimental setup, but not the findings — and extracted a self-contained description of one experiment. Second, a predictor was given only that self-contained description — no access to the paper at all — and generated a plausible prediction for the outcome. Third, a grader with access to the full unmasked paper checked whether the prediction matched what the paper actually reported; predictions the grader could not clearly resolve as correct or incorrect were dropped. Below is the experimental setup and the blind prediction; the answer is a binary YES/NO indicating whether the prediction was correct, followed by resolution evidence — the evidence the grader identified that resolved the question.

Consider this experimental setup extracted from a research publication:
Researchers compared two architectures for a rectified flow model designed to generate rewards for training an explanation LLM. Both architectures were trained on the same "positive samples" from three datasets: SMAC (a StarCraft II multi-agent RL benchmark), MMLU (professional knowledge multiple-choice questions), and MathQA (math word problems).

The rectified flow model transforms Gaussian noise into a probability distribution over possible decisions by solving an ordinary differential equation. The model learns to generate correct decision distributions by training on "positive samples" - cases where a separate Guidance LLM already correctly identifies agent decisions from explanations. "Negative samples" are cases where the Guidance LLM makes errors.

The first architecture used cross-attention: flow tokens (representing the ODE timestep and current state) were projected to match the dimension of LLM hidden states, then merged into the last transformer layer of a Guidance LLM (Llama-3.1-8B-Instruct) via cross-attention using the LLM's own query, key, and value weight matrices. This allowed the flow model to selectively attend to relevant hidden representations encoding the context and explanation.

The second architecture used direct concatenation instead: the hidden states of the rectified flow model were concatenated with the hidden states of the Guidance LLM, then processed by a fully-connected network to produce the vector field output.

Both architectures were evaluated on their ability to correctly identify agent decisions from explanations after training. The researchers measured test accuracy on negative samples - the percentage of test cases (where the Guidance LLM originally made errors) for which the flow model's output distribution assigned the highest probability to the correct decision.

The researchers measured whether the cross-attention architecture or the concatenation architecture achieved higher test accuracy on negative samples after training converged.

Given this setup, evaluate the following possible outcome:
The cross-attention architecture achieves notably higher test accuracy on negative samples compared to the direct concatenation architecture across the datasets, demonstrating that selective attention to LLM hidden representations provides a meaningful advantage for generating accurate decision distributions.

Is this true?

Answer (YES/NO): YES